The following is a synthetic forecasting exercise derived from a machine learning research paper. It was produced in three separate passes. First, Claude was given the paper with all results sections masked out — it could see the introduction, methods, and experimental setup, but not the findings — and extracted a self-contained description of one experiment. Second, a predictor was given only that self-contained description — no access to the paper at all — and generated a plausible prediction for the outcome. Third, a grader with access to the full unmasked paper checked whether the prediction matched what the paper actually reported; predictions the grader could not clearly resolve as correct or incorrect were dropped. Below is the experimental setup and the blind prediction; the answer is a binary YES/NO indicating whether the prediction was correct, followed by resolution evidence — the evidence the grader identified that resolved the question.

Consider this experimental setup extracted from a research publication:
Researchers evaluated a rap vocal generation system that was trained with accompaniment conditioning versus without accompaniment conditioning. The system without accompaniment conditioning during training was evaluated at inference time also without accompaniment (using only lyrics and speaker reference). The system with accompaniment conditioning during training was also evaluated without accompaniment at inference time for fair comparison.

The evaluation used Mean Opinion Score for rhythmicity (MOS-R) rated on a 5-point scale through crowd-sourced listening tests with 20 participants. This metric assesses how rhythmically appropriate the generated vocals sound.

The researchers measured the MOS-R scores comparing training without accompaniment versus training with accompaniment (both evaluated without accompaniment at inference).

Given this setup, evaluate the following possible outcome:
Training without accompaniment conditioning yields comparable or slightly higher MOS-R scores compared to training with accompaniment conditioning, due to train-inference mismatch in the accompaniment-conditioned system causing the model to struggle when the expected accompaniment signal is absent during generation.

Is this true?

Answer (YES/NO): NO